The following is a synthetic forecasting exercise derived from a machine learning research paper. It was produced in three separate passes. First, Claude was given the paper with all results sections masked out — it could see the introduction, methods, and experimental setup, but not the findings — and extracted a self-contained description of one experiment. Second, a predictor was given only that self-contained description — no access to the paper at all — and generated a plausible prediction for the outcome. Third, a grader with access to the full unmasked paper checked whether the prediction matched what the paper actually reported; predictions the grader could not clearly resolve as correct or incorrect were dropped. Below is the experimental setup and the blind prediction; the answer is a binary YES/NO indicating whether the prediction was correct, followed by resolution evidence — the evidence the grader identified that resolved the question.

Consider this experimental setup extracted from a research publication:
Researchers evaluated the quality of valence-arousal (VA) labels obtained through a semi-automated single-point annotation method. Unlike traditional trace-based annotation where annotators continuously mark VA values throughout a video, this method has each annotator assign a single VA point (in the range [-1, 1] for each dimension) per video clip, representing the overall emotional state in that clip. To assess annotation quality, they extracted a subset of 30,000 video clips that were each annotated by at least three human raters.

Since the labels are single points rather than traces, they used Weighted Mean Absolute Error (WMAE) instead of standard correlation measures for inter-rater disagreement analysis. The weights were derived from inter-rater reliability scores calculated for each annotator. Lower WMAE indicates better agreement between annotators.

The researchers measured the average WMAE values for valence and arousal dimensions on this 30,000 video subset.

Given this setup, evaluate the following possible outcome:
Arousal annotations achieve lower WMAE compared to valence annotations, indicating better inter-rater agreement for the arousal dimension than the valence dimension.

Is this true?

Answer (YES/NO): NO